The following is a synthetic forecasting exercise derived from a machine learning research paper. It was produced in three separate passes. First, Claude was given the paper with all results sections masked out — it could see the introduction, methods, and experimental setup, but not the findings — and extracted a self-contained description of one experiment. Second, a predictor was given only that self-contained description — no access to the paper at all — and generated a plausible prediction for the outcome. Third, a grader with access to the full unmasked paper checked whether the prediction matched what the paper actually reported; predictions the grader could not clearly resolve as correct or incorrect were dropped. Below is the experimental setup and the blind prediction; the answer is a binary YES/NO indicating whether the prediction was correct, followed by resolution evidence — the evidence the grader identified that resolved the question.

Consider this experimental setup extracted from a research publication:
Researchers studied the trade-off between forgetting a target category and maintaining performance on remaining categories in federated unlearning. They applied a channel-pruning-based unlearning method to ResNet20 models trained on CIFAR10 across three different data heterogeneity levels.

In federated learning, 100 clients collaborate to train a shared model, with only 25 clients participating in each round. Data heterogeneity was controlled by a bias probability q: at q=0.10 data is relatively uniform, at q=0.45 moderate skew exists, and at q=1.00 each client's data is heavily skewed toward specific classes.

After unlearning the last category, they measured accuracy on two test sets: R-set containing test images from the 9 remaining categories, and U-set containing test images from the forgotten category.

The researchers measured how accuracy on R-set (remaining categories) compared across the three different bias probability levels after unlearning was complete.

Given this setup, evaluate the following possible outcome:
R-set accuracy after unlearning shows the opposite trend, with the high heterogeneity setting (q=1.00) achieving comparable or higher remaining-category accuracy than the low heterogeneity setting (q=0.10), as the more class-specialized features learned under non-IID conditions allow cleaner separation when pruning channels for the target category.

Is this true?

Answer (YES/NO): NO